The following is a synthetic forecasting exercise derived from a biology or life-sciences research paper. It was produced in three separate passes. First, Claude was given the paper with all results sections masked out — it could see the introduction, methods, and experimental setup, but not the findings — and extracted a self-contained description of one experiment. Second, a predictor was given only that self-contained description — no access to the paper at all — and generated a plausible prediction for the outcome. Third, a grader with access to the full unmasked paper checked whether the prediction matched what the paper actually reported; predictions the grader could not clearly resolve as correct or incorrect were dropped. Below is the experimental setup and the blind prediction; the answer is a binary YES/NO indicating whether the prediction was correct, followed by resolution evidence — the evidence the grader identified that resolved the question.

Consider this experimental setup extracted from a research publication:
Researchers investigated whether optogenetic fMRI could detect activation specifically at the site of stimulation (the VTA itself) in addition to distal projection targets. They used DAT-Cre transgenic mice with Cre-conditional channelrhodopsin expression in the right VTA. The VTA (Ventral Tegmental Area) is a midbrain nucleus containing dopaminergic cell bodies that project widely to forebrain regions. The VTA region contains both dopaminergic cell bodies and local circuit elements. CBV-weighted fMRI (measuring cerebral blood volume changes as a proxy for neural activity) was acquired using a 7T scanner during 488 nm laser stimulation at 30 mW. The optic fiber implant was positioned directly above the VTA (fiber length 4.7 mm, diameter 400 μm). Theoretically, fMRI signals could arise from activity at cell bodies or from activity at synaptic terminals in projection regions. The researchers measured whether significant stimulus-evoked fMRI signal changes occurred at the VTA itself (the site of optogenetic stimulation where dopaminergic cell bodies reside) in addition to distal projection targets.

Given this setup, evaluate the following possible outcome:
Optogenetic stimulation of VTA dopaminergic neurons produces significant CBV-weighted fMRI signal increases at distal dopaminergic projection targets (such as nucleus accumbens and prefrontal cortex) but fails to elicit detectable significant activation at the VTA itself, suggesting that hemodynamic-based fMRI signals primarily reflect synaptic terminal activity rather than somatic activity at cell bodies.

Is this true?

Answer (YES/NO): NO